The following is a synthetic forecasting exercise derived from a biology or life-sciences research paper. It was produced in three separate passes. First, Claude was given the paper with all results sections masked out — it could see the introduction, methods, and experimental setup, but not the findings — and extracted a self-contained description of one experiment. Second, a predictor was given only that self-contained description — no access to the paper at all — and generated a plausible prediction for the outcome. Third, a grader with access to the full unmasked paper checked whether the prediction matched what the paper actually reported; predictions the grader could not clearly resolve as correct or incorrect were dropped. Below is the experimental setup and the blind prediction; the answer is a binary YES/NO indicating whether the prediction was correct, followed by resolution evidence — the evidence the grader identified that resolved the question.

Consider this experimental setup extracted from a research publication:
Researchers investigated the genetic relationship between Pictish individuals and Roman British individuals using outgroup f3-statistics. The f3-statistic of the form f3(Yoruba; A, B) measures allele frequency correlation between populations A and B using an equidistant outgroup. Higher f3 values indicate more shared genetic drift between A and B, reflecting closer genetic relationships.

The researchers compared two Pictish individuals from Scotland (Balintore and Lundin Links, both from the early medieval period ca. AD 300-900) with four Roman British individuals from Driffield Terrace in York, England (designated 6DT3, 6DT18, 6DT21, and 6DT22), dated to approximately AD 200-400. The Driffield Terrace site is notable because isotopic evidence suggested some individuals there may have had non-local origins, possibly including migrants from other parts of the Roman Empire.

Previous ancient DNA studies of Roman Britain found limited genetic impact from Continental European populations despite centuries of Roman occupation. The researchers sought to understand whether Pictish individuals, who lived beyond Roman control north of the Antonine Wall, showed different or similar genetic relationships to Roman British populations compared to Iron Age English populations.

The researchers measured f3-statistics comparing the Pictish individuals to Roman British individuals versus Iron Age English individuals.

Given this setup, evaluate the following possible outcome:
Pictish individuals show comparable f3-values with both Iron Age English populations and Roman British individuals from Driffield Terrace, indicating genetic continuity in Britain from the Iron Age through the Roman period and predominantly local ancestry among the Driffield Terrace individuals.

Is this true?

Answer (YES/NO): NO